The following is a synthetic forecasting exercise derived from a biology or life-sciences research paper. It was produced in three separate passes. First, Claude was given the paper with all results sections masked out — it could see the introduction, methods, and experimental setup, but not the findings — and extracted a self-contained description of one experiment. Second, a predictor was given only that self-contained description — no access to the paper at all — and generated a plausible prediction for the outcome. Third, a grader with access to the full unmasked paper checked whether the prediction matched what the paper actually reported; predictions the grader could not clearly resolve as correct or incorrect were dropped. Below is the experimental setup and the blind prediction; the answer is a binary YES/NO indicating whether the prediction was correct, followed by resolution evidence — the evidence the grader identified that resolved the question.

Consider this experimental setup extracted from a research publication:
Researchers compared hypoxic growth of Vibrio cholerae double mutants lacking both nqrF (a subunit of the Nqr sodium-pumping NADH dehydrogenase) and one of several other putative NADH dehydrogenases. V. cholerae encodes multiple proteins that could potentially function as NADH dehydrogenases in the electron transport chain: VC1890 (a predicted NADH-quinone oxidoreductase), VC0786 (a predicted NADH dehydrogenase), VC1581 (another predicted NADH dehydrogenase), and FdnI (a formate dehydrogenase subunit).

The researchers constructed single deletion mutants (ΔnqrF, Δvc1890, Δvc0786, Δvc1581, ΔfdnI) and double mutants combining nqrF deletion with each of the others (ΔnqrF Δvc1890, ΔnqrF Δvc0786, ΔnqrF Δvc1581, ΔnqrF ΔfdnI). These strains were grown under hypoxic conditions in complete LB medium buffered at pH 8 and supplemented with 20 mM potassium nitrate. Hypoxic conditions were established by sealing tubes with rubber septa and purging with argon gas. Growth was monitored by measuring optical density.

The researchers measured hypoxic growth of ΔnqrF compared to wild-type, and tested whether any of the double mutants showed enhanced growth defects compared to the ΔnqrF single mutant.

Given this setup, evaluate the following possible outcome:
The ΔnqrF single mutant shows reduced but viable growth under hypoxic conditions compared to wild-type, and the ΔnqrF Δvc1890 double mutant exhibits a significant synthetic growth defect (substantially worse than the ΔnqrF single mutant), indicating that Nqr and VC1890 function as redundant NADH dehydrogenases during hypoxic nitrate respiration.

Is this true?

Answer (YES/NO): NO